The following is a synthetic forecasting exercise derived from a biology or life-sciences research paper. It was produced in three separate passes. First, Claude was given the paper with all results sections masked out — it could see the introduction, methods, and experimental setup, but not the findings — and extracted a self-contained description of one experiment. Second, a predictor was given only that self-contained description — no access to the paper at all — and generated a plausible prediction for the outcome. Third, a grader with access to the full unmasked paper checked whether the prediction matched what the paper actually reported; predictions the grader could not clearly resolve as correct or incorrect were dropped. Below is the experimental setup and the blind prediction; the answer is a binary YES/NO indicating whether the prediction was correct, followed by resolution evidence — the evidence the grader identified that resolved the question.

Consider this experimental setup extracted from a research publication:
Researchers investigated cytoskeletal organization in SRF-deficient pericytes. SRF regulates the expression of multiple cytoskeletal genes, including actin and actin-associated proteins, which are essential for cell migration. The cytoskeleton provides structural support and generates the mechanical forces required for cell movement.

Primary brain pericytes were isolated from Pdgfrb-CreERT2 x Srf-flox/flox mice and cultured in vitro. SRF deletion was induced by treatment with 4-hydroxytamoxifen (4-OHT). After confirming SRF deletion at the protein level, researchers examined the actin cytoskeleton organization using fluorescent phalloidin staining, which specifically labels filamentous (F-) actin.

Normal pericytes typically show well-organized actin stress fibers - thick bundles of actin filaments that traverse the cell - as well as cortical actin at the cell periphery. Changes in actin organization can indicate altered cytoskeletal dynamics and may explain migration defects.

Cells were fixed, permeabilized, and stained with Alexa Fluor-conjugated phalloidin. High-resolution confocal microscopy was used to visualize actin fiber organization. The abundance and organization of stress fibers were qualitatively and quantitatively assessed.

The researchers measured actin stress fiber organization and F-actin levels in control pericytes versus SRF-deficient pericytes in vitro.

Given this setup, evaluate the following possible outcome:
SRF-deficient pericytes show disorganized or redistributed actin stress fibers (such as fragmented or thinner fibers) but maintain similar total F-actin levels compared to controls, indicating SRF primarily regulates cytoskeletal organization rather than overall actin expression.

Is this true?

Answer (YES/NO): NO